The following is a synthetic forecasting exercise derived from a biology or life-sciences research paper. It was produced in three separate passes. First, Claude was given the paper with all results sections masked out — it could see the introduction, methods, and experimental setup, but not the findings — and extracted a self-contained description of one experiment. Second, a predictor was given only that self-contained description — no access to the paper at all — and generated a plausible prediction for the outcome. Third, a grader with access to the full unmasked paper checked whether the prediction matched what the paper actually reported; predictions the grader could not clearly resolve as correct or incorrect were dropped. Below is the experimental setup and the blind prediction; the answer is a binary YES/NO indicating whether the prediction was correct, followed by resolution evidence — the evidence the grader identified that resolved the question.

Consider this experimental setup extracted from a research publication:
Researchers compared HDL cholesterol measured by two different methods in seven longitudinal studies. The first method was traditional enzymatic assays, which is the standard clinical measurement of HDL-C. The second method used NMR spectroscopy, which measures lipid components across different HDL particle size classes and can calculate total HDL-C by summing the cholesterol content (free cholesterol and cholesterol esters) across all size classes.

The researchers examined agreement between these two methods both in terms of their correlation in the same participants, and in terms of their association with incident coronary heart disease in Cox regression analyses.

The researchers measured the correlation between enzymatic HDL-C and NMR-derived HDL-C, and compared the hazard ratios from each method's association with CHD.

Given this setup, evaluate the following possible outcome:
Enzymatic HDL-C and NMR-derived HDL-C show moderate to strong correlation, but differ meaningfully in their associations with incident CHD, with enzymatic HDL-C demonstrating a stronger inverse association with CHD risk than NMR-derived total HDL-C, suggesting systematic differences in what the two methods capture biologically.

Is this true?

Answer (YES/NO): NO